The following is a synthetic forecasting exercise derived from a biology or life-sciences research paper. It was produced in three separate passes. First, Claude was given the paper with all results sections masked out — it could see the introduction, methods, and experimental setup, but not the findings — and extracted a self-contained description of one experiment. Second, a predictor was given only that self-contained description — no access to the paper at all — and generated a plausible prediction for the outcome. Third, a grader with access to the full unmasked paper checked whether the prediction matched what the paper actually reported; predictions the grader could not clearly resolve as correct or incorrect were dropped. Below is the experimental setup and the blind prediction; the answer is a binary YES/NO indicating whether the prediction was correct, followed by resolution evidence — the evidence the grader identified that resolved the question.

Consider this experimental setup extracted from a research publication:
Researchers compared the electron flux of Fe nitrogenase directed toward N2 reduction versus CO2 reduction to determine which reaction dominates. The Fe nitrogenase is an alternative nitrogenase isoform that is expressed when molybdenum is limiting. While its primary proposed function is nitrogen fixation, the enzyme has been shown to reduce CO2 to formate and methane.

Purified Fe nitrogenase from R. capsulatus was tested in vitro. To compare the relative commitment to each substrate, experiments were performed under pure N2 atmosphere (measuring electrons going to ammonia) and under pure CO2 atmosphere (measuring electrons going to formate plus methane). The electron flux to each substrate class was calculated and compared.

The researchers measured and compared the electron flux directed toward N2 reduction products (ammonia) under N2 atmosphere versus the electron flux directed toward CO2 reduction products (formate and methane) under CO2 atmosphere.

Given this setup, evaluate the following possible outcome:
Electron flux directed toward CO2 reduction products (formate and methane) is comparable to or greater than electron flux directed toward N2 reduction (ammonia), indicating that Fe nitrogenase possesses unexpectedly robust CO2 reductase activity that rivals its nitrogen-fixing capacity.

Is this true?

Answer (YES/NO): YES